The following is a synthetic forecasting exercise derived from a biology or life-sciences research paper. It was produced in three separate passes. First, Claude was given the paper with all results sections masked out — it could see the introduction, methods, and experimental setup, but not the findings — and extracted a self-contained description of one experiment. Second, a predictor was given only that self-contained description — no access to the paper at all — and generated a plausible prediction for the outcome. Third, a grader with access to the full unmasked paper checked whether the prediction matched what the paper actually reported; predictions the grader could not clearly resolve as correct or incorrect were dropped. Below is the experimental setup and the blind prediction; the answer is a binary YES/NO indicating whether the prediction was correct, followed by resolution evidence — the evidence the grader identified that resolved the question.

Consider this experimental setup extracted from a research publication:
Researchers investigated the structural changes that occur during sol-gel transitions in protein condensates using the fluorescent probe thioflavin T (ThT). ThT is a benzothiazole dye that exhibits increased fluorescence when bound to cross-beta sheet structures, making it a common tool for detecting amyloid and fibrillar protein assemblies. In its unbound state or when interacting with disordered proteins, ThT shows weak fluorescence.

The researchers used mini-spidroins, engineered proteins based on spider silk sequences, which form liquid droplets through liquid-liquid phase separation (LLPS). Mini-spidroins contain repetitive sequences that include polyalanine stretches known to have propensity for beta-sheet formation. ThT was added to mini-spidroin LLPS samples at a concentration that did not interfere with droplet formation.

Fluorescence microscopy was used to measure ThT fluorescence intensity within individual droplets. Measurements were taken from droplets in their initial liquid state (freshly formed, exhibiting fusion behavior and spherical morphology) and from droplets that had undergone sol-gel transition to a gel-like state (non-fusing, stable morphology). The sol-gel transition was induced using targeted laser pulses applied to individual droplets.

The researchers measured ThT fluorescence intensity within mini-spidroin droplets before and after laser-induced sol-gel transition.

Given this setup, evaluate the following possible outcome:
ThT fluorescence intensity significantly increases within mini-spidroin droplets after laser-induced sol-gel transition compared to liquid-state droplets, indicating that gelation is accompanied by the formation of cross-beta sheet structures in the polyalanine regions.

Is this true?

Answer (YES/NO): NO